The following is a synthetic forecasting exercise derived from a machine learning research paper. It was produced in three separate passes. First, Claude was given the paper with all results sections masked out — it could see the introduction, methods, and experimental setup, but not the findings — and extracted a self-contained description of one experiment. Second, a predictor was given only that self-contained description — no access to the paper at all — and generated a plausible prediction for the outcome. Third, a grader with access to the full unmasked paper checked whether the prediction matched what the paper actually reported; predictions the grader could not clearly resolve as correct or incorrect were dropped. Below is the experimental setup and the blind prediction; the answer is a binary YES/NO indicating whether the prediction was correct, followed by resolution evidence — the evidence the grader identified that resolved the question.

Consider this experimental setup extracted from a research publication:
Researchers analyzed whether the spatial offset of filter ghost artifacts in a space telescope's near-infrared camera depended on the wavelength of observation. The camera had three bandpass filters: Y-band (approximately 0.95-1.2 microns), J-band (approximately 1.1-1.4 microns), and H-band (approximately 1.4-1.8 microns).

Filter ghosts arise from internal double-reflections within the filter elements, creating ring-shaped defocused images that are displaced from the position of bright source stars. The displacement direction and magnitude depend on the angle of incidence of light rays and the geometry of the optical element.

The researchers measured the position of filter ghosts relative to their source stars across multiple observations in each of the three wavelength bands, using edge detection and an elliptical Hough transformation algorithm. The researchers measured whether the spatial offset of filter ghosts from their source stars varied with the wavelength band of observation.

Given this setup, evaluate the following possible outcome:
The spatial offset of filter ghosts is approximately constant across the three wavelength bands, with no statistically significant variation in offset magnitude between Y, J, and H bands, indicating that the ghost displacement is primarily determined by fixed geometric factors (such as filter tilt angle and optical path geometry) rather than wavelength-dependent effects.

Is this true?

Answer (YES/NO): YES